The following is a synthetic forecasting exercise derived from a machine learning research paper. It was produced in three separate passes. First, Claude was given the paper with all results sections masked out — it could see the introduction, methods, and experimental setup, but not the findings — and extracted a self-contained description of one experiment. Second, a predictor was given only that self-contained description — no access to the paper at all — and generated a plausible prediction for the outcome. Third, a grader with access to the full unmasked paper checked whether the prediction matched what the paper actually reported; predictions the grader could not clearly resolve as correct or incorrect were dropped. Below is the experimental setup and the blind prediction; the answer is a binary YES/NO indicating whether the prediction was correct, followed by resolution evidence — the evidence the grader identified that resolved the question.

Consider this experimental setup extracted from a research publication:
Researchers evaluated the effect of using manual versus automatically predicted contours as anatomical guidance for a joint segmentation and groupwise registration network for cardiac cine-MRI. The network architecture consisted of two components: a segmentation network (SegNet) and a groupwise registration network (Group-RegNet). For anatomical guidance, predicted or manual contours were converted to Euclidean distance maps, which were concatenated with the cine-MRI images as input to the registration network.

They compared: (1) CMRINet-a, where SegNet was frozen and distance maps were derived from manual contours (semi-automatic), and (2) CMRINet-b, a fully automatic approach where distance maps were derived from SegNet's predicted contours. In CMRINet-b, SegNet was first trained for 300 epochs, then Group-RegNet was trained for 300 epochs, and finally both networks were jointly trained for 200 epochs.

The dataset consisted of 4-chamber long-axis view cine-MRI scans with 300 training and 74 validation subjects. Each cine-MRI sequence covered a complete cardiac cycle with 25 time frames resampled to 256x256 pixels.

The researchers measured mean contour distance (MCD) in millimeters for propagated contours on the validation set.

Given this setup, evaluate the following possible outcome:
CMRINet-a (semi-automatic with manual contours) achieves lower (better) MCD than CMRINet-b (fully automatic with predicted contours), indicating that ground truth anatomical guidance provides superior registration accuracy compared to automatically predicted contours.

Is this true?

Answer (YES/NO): NO